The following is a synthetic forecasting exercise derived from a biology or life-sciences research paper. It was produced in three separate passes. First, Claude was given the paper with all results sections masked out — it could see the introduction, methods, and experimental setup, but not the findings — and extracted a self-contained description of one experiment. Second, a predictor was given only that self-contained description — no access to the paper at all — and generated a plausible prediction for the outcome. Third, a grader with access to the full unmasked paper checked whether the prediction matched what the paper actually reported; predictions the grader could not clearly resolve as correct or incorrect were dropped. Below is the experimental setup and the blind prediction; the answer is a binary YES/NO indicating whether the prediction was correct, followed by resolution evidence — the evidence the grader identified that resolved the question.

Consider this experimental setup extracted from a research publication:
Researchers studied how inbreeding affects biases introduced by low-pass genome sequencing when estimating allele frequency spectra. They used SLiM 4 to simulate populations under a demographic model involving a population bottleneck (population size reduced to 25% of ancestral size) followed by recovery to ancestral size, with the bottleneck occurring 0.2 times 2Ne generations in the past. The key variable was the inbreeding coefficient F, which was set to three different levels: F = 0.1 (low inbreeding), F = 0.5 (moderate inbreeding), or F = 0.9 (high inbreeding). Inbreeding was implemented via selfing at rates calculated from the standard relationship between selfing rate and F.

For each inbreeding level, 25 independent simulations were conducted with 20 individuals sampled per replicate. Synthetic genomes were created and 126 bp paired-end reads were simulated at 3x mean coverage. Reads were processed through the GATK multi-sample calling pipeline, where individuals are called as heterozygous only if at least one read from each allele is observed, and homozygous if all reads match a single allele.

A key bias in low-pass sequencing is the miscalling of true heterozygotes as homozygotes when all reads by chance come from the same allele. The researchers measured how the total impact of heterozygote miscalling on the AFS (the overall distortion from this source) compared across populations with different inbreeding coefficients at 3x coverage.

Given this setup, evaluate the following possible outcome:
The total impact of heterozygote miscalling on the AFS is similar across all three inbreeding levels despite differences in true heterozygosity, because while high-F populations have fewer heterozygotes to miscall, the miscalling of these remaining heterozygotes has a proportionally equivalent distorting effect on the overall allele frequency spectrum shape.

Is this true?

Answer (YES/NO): NO